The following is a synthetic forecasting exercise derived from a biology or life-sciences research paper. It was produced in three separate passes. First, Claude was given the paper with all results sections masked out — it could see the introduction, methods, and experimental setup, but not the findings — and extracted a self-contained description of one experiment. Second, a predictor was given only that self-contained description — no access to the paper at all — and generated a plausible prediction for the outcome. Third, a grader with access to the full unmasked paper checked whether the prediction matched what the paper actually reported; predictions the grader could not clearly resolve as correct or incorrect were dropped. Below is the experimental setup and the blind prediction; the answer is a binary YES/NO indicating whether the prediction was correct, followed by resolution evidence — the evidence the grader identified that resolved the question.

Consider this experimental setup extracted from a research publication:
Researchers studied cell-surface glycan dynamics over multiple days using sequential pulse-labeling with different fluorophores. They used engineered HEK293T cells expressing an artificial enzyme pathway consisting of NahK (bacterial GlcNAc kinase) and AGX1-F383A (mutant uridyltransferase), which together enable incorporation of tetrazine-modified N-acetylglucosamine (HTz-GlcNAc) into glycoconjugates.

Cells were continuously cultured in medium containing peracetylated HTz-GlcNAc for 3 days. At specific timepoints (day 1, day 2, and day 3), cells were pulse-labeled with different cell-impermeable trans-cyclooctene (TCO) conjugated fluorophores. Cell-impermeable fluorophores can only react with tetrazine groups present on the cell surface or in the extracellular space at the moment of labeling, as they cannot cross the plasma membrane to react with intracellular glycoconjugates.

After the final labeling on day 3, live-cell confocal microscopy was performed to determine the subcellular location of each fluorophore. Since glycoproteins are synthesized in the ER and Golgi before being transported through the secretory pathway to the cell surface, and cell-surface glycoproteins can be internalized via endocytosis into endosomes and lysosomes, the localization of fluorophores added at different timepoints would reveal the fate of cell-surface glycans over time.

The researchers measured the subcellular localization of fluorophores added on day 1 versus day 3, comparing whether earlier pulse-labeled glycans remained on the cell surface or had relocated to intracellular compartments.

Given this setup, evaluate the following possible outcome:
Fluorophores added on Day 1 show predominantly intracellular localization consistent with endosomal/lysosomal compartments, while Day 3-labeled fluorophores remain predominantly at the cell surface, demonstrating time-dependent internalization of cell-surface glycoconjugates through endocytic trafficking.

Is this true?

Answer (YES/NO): YES